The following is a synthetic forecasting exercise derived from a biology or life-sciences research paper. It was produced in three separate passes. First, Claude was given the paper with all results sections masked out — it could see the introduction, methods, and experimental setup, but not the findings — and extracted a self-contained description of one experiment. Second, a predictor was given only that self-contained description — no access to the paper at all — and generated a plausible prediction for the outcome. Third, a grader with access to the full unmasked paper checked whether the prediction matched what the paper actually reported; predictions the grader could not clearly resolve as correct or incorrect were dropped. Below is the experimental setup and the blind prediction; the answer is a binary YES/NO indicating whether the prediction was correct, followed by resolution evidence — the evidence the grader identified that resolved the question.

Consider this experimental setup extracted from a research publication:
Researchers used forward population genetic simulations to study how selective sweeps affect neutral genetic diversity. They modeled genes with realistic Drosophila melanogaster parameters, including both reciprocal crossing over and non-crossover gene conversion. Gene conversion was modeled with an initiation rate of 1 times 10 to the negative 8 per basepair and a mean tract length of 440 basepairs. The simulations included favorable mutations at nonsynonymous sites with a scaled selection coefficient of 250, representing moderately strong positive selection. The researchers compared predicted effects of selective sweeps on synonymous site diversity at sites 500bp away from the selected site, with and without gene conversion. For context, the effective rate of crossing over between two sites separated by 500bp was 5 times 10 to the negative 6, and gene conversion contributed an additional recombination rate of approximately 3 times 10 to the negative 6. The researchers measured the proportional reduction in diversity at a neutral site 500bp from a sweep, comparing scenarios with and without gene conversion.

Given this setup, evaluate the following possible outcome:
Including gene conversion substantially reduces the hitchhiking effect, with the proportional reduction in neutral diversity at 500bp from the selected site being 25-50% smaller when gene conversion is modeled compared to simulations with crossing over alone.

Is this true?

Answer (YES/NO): YES